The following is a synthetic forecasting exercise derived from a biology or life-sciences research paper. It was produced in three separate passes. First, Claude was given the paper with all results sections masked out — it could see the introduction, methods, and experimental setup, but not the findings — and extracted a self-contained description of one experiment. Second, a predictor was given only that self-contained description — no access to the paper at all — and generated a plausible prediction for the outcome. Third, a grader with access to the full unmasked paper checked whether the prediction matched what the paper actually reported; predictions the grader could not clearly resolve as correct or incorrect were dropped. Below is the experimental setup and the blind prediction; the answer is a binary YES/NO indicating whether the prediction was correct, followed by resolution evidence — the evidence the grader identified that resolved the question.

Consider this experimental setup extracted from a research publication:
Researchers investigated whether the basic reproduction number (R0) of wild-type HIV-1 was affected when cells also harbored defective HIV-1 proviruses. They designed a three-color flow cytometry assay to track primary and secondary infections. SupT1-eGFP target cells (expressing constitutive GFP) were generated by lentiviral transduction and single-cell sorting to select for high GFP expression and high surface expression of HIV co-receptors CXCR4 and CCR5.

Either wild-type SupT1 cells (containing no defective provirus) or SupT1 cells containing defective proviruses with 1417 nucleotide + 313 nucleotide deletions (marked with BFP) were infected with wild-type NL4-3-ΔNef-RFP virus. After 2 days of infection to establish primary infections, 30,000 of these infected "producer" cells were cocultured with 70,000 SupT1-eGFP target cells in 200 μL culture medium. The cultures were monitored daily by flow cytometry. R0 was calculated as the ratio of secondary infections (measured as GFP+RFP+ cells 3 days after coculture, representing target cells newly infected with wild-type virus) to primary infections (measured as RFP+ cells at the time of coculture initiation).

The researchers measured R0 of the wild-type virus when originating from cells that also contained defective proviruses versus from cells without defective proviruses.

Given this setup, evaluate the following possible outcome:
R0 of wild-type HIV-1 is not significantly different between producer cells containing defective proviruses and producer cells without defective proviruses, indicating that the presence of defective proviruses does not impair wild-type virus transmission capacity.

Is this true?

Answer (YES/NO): NO